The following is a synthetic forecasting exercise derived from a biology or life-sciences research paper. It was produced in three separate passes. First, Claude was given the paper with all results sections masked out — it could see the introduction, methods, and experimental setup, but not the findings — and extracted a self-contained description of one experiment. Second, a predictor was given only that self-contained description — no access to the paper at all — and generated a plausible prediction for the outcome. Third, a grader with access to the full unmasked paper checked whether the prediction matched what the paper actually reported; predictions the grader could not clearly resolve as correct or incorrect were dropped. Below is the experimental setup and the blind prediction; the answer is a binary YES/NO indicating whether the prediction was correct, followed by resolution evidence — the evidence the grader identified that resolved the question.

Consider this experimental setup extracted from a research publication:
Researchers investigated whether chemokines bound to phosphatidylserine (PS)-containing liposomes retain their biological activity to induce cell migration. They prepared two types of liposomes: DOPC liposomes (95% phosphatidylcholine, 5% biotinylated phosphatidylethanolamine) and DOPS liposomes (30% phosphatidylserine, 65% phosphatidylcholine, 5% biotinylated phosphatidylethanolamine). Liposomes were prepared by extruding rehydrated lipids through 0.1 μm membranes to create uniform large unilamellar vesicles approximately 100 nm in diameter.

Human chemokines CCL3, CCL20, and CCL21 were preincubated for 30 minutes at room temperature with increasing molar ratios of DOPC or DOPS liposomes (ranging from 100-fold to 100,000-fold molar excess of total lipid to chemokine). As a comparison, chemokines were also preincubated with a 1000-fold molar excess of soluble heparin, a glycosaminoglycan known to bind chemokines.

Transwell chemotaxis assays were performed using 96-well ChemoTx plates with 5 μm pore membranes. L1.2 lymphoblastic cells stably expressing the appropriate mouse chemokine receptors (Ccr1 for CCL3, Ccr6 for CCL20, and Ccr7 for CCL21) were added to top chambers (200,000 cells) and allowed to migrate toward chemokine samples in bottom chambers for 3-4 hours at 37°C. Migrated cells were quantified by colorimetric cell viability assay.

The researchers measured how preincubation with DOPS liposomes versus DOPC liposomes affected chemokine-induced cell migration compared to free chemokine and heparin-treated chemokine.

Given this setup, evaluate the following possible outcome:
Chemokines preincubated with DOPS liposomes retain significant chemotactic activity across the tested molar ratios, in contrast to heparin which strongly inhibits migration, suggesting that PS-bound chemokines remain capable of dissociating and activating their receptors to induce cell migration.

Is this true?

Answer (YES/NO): YES